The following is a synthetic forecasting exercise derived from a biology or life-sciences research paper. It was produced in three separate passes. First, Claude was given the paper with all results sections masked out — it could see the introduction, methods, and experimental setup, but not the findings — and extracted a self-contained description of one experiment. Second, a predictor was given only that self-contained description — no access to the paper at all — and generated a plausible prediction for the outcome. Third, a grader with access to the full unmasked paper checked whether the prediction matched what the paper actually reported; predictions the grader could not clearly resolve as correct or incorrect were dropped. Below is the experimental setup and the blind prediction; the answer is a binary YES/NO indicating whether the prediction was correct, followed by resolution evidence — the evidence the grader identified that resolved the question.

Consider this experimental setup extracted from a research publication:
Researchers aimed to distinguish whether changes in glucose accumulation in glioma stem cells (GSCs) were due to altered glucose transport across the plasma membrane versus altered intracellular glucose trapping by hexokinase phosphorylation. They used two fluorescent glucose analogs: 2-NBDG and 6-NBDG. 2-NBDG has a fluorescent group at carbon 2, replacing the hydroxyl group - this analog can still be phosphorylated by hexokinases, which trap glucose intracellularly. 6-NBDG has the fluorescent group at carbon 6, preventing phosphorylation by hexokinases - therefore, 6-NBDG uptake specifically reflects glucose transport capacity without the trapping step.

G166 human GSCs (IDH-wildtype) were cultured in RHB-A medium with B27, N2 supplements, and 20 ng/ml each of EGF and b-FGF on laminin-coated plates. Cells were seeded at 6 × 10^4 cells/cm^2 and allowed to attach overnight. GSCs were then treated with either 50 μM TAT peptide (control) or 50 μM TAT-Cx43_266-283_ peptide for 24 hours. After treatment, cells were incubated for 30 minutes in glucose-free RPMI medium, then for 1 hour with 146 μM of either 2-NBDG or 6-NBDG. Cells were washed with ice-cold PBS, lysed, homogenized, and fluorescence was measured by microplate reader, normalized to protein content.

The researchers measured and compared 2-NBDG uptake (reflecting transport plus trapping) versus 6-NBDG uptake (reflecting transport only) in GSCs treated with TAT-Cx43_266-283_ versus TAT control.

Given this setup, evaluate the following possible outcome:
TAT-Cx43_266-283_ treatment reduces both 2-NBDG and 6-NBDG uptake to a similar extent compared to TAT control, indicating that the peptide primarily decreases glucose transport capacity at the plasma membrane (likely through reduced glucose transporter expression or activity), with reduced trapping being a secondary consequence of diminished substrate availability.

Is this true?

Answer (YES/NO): NO